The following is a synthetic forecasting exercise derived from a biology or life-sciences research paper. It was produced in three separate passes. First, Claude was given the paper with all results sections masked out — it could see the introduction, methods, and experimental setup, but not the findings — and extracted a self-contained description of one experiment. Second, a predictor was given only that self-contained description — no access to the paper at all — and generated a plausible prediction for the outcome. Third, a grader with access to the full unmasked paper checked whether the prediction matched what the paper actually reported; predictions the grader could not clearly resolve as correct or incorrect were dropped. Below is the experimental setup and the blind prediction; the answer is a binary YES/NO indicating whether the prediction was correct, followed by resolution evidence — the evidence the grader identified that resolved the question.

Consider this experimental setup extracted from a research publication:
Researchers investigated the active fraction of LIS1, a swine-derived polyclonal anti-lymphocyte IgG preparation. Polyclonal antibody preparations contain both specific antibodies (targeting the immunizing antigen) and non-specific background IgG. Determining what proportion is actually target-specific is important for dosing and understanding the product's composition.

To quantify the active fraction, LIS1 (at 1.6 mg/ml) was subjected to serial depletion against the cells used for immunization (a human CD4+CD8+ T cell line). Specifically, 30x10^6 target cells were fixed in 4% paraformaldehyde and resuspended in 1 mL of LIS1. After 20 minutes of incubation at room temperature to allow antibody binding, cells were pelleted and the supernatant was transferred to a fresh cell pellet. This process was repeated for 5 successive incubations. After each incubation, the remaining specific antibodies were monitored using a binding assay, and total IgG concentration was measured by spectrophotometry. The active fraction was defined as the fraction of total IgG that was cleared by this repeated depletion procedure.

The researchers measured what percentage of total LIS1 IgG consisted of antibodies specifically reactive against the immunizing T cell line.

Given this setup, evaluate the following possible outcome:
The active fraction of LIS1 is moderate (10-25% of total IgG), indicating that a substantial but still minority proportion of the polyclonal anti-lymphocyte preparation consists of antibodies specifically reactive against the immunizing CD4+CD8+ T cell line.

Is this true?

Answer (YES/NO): NO